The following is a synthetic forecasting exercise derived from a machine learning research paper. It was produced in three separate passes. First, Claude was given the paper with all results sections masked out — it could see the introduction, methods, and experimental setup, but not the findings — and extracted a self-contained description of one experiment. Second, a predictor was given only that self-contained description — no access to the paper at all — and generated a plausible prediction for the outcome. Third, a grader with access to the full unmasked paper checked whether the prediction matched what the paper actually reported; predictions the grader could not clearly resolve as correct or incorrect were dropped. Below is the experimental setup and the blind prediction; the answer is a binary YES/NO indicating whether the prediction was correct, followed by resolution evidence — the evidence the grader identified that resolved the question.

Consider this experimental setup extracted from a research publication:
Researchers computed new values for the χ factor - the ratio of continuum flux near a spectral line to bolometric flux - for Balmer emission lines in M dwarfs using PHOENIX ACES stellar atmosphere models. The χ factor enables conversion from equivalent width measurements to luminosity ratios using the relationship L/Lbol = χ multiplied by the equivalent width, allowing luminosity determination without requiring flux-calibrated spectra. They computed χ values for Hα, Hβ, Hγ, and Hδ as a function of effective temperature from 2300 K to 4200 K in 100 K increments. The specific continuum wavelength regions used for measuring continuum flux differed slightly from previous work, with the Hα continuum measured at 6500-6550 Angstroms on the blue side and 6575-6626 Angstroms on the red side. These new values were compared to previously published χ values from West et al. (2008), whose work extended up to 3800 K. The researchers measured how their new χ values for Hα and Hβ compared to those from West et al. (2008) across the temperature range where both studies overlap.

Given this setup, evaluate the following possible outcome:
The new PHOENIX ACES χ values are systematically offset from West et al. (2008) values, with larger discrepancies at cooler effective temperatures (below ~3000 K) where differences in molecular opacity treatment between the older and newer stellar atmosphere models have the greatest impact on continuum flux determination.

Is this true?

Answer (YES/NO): NO